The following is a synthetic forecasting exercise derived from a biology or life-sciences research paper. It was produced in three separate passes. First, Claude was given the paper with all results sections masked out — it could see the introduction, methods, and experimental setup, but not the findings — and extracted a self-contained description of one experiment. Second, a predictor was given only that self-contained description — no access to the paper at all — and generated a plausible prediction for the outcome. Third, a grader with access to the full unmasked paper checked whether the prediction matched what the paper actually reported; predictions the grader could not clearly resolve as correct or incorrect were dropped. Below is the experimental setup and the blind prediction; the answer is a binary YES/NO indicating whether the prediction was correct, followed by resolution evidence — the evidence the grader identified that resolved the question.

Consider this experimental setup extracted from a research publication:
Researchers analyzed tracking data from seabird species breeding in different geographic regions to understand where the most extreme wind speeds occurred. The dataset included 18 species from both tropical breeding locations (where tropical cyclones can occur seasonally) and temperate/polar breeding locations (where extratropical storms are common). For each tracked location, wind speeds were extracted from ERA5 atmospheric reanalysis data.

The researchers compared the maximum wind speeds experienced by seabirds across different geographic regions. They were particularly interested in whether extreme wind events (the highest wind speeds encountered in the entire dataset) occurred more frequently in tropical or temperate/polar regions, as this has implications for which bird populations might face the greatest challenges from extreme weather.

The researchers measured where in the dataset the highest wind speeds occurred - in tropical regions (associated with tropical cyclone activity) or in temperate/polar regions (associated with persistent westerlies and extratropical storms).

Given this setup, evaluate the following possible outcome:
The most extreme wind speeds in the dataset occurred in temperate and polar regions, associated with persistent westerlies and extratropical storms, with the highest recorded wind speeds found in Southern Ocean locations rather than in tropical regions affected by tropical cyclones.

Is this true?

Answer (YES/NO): NO